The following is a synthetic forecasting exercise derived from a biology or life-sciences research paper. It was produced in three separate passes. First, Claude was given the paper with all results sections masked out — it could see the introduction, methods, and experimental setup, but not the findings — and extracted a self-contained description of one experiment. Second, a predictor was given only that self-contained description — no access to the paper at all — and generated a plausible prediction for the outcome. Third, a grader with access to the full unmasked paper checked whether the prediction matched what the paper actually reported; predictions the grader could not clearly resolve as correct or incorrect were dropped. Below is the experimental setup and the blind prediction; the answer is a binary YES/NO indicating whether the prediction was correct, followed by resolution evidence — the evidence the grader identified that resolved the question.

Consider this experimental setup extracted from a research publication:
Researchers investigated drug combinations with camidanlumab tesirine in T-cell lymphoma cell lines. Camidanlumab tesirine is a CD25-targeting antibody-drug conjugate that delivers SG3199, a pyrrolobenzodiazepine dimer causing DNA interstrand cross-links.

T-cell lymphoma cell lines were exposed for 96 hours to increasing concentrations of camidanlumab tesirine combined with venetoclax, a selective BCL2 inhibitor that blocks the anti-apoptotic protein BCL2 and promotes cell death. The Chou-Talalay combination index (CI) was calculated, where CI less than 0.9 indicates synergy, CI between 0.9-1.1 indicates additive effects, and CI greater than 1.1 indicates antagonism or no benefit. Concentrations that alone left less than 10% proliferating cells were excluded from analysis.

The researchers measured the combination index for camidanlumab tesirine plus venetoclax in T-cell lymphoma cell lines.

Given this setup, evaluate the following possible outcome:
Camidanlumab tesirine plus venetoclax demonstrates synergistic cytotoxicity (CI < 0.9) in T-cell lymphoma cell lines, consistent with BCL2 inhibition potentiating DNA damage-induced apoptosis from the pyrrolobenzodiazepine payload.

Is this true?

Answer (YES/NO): NO